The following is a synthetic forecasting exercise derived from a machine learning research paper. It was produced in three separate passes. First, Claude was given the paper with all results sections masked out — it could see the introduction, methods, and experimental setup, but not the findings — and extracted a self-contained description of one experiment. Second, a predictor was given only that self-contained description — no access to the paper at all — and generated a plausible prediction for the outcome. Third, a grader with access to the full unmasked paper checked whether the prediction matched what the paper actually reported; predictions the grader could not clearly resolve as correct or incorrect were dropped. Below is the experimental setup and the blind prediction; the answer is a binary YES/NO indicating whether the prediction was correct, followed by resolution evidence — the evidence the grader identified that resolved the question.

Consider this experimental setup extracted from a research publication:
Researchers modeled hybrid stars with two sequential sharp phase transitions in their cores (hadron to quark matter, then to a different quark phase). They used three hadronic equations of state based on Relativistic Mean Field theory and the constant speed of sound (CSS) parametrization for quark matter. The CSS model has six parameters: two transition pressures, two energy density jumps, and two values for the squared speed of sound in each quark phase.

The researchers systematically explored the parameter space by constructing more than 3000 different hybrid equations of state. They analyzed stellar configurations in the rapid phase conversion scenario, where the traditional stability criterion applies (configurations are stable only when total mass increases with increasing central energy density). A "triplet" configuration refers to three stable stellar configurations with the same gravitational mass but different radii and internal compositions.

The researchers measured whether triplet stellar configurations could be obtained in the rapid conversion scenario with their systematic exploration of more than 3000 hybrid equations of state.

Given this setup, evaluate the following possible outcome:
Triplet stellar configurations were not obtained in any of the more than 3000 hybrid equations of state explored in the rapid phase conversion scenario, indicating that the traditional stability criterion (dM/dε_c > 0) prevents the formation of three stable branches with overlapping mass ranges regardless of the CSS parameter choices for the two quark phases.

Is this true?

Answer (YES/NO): YES